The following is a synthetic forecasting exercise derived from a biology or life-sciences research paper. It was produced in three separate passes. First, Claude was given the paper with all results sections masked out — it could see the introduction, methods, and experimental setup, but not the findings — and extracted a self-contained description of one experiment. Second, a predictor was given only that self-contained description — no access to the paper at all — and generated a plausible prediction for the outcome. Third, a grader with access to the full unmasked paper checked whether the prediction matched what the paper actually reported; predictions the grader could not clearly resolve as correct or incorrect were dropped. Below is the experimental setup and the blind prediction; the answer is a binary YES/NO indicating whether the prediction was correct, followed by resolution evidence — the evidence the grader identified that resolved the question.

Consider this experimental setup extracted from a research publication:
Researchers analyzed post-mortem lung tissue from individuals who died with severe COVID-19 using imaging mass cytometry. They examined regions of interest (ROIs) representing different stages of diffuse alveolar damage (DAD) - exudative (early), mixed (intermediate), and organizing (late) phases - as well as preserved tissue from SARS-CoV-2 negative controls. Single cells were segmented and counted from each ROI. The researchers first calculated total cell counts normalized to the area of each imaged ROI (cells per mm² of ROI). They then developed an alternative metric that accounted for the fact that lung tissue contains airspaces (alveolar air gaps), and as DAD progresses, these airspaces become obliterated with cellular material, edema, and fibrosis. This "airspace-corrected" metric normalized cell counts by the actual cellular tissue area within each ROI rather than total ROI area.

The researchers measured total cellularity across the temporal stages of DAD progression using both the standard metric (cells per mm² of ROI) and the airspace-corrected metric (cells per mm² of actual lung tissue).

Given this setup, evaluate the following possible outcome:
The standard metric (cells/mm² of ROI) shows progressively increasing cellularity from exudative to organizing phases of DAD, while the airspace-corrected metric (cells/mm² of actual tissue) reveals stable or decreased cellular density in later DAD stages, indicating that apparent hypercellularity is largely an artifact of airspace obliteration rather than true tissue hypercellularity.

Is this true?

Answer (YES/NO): YES